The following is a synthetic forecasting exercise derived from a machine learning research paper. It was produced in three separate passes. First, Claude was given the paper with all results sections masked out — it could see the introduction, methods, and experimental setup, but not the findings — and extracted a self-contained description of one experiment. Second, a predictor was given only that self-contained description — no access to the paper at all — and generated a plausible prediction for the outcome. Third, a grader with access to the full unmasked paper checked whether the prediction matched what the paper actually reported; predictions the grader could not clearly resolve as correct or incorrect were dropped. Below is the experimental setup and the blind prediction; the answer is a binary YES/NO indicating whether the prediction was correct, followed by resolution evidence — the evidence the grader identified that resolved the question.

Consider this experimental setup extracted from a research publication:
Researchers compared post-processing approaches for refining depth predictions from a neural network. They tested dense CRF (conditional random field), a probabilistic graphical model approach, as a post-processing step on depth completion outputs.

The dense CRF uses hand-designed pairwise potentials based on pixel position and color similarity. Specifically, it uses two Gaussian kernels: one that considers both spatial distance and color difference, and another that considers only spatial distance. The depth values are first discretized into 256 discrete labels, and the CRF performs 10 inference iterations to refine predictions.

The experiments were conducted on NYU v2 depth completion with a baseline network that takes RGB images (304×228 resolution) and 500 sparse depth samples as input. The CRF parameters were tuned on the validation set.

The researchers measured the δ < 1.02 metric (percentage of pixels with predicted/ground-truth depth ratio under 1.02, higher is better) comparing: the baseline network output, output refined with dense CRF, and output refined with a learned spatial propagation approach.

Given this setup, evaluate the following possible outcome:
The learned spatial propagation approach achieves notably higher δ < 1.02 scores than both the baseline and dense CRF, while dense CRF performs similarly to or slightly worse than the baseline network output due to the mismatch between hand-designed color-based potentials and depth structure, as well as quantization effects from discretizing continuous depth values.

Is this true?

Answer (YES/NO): YES